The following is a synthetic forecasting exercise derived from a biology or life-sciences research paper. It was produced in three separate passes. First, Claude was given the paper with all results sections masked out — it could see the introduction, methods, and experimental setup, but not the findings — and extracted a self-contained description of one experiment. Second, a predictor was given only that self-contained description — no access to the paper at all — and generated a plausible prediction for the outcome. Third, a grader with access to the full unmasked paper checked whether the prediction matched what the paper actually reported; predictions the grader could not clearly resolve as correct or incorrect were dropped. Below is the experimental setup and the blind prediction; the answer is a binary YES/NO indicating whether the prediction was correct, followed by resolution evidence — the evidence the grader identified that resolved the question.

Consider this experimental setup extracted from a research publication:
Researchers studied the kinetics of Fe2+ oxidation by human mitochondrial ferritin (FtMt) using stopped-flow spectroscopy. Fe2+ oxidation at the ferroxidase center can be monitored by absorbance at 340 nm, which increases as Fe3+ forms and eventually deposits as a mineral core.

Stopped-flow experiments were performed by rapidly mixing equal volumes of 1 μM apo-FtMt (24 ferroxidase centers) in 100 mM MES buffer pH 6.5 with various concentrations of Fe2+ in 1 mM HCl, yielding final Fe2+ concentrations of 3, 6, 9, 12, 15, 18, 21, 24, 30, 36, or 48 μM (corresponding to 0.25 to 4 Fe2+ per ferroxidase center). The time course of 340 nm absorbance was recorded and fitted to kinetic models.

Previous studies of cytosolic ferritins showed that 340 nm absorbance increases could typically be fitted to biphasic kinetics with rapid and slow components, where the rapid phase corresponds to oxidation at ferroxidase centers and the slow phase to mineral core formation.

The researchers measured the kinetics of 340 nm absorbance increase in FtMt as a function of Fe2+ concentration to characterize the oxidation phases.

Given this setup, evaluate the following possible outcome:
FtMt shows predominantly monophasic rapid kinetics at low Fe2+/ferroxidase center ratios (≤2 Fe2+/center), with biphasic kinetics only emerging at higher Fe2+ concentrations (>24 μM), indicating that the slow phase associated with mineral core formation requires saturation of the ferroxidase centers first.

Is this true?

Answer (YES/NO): YES